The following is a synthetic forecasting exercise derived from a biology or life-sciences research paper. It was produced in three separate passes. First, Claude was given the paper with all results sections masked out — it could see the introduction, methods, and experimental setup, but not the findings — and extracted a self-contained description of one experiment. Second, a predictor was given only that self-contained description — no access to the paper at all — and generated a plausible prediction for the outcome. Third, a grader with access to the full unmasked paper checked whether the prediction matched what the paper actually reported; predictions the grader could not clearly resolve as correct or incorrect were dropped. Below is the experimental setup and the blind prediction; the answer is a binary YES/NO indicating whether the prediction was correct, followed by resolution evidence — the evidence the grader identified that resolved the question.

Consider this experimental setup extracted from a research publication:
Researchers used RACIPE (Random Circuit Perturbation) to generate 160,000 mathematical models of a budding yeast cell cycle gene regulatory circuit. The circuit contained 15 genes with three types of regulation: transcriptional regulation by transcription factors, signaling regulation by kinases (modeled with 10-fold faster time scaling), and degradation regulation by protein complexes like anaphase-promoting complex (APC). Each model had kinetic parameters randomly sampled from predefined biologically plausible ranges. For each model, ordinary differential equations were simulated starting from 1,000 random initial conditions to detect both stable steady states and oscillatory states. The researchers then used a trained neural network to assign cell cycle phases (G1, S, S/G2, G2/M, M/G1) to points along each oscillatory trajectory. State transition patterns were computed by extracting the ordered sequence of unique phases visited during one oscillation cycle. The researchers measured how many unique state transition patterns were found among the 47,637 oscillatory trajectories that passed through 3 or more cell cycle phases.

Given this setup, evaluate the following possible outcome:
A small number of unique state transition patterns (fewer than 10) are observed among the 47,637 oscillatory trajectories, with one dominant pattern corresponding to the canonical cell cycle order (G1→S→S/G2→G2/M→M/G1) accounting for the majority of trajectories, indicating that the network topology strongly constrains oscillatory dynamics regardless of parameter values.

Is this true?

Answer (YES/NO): NO